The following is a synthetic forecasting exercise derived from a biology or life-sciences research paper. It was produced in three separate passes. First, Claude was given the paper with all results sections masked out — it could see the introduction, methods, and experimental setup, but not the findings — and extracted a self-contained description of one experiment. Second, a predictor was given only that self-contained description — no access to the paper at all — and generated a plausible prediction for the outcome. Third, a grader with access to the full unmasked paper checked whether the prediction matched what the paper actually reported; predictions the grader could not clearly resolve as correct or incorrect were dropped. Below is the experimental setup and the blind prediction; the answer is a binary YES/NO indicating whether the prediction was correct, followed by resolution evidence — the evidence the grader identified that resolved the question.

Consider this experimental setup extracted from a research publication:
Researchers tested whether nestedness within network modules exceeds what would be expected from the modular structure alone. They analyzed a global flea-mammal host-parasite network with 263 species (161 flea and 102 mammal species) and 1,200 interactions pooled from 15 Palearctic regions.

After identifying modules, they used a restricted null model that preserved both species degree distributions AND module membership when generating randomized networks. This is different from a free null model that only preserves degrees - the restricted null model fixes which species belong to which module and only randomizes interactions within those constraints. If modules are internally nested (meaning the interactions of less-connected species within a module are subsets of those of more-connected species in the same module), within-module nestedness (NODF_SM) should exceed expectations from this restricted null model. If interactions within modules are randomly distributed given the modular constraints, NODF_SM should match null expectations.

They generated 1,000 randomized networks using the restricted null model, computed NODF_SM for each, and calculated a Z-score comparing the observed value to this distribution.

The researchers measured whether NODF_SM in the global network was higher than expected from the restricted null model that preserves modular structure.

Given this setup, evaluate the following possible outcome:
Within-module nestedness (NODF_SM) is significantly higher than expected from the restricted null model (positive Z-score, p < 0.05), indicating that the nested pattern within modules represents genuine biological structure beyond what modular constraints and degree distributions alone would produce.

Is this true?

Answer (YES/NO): YES